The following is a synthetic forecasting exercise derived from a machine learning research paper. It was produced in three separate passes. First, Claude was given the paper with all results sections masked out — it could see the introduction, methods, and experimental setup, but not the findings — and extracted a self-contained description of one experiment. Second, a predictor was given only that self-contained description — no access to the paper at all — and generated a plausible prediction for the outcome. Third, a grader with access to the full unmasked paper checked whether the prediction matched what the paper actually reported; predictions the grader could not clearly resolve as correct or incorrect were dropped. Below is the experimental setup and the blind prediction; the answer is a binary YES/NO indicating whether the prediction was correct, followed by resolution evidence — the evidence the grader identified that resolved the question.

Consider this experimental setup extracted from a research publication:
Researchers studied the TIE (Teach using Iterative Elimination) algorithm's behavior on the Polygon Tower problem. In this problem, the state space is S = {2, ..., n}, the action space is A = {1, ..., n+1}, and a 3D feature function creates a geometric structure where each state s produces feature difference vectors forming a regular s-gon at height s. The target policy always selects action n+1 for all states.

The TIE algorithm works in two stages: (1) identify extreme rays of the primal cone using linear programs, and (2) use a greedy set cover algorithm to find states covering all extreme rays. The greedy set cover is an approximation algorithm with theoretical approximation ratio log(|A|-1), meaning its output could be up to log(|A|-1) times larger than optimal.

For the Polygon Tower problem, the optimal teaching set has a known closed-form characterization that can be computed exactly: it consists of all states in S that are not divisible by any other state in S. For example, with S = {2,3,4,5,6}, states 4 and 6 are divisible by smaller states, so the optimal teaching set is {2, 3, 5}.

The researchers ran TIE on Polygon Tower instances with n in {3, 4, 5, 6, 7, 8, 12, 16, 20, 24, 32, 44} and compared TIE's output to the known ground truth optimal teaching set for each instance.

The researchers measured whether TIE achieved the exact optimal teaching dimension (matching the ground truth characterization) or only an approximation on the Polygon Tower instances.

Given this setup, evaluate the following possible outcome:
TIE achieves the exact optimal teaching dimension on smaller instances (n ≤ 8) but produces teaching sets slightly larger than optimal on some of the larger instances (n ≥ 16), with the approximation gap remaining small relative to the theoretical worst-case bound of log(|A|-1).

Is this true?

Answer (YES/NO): NO